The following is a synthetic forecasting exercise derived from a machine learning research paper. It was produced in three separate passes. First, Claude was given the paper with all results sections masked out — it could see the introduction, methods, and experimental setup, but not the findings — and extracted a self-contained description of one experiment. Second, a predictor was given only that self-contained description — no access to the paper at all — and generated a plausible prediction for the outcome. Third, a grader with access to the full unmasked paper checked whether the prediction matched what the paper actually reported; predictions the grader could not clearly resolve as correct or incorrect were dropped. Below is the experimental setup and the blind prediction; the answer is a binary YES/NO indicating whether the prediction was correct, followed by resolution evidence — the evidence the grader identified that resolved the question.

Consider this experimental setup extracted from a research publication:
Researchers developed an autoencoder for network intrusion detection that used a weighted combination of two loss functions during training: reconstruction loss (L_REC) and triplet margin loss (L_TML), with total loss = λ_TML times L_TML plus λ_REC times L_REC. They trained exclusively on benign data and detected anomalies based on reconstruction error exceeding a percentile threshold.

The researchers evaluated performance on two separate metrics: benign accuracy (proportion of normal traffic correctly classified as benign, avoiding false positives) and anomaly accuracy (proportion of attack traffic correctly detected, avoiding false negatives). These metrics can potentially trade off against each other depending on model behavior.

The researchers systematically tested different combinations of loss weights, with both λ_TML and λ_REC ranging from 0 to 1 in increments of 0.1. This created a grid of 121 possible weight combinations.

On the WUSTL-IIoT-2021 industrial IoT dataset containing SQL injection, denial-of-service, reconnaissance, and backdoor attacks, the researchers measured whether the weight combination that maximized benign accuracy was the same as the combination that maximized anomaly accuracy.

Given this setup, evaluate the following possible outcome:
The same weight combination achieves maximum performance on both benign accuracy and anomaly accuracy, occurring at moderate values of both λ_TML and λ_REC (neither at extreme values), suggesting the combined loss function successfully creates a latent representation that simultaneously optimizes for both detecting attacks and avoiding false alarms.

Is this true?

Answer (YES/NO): NO